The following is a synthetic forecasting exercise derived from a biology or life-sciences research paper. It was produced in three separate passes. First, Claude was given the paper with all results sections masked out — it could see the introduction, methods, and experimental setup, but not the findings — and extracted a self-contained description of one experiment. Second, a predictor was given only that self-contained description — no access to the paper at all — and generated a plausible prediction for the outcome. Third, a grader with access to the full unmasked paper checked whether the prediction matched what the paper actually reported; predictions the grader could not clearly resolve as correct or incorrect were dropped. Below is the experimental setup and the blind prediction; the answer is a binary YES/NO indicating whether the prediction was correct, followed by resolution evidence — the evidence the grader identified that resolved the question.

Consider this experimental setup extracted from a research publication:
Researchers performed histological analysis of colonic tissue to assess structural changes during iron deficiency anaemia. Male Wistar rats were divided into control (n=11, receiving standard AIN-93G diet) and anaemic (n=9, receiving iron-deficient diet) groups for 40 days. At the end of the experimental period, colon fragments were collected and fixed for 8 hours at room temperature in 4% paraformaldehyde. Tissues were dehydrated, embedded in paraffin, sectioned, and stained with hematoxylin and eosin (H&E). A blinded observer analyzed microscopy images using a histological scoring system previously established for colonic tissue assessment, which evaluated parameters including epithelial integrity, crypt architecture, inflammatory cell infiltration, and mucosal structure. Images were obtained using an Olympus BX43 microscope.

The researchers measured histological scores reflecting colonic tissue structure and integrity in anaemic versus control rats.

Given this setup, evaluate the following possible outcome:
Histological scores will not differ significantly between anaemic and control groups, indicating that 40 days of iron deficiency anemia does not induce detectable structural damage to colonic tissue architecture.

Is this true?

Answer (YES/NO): NO